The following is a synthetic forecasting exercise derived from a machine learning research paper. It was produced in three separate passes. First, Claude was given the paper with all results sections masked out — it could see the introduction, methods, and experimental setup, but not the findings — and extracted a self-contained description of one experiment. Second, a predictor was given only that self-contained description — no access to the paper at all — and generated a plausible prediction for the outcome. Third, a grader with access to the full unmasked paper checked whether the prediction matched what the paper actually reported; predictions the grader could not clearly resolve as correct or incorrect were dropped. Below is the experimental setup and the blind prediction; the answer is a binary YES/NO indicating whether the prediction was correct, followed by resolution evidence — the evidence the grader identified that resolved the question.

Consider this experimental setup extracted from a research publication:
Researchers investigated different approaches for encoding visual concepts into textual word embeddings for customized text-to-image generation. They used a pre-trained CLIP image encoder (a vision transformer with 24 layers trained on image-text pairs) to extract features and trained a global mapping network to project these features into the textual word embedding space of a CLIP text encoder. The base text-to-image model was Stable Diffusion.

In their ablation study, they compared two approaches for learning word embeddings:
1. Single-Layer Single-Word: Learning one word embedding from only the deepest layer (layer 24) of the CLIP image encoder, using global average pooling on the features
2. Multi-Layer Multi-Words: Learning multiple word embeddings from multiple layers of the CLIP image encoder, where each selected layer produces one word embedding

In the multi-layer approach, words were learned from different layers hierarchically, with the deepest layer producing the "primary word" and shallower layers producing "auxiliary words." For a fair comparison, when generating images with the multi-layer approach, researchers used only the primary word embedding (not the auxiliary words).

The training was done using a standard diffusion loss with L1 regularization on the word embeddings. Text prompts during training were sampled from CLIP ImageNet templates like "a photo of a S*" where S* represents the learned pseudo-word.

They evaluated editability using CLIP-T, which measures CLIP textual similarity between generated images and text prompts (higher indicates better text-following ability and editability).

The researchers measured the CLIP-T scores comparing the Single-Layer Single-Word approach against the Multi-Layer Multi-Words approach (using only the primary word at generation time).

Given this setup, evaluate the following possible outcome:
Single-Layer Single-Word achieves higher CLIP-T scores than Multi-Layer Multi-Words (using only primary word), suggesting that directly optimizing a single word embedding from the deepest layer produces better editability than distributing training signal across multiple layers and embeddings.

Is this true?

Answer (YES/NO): NO